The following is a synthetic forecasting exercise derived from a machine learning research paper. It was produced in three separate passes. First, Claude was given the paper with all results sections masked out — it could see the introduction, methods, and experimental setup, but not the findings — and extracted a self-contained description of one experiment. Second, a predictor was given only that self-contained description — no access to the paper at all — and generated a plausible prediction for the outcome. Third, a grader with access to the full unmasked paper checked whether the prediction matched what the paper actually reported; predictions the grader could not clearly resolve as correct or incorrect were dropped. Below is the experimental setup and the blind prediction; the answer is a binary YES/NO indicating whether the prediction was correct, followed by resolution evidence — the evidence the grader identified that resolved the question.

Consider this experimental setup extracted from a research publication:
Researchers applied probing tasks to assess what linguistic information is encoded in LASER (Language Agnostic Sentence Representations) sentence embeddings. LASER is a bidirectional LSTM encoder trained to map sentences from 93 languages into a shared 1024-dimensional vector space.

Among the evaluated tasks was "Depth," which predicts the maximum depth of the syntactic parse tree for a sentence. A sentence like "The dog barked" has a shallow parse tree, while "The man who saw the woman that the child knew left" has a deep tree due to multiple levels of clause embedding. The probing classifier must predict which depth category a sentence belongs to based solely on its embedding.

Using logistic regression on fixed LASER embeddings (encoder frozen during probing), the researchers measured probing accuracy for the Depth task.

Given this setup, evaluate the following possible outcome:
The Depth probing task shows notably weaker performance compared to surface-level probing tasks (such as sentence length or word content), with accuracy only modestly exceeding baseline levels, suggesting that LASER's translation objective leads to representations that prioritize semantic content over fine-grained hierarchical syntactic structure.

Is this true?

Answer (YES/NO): YES